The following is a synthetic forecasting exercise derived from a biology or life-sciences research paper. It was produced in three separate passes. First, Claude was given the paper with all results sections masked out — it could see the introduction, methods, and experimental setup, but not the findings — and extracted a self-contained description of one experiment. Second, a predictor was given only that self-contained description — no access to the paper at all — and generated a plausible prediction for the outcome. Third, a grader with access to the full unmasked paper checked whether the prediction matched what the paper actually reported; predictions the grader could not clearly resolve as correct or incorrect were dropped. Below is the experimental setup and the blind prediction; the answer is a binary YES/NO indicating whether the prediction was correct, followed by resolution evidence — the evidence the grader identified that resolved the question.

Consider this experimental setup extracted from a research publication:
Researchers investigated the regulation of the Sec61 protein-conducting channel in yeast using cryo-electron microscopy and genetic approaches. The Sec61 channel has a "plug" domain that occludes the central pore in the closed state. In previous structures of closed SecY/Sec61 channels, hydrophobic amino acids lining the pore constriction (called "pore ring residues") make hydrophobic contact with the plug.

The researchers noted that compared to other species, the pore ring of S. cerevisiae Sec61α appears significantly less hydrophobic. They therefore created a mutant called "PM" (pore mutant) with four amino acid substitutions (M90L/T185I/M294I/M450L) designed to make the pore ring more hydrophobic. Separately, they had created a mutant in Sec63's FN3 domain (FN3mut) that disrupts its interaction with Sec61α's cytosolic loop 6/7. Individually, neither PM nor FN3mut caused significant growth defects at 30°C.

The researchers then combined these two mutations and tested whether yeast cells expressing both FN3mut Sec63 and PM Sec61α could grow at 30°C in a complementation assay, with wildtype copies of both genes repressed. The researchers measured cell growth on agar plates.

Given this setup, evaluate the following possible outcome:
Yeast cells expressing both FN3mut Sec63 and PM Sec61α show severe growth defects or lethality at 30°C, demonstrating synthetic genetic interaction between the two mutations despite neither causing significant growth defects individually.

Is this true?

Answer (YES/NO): YES